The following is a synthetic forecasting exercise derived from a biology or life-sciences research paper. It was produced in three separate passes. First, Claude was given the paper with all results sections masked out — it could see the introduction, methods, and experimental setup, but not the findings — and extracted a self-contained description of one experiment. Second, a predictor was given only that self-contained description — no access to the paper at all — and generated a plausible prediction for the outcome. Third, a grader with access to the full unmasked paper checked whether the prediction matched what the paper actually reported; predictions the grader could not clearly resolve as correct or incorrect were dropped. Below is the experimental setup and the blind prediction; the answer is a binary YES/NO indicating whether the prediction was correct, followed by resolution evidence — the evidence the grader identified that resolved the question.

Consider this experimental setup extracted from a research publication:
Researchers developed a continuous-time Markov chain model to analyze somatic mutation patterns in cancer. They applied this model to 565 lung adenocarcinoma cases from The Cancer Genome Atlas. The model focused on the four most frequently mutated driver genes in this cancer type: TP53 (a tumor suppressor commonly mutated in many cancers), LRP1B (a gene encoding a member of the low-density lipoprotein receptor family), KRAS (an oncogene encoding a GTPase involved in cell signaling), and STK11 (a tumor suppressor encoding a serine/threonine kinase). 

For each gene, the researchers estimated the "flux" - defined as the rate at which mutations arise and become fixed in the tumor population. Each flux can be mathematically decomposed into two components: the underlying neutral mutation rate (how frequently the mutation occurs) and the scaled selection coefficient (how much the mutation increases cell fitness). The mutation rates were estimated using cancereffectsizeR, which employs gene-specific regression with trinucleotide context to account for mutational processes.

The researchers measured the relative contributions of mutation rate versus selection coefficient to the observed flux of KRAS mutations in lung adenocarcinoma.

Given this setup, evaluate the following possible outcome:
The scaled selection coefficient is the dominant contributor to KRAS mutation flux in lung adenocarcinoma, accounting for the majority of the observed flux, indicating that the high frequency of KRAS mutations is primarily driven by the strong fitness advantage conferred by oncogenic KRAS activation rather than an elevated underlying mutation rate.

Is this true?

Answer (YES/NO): YES